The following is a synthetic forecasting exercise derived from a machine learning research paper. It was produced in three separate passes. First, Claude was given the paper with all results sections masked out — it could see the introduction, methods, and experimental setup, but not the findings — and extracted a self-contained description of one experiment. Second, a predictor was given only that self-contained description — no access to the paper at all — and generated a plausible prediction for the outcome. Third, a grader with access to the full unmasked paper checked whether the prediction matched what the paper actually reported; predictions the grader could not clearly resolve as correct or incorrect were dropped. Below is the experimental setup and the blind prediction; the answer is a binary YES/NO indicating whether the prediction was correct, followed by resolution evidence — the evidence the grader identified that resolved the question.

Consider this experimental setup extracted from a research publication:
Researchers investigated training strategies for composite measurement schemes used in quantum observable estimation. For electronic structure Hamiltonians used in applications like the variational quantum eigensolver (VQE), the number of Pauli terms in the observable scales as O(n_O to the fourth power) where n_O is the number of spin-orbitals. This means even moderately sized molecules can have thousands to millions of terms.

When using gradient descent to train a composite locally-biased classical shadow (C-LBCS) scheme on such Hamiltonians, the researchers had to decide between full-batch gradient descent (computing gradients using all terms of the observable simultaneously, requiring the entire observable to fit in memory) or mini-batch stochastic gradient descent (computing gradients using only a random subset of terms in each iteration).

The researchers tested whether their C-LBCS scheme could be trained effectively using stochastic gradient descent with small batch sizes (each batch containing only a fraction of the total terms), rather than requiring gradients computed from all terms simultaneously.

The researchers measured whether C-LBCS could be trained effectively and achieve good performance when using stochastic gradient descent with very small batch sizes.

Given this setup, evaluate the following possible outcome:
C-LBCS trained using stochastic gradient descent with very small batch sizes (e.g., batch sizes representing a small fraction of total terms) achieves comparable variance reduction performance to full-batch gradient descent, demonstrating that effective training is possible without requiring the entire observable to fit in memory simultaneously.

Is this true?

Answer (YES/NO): YES